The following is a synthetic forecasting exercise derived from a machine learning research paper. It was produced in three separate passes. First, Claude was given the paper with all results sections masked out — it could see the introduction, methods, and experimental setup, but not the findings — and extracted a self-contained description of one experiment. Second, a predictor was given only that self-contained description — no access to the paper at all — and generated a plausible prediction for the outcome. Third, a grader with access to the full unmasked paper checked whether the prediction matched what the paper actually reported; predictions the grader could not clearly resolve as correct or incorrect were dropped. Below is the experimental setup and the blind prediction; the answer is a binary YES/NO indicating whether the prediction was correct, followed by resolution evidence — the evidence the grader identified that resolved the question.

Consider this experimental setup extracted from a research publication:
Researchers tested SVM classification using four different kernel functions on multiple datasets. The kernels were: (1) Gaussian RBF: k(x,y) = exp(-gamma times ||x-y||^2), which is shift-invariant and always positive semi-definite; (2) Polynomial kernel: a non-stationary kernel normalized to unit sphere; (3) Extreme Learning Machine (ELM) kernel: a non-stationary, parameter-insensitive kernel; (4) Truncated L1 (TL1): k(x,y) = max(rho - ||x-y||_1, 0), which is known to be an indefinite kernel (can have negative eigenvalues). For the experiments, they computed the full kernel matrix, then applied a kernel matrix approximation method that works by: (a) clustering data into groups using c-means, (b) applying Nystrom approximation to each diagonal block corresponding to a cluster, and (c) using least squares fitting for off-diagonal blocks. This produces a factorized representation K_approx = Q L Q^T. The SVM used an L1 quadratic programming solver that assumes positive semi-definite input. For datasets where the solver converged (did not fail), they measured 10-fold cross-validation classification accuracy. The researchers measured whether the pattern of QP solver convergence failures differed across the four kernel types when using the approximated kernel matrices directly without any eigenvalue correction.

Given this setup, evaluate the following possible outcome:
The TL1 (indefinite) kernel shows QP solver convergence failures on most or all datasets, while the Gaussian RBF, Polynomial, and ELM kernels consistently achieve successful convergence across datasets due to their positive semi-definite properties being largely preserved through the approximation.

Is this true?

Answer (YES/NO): NO